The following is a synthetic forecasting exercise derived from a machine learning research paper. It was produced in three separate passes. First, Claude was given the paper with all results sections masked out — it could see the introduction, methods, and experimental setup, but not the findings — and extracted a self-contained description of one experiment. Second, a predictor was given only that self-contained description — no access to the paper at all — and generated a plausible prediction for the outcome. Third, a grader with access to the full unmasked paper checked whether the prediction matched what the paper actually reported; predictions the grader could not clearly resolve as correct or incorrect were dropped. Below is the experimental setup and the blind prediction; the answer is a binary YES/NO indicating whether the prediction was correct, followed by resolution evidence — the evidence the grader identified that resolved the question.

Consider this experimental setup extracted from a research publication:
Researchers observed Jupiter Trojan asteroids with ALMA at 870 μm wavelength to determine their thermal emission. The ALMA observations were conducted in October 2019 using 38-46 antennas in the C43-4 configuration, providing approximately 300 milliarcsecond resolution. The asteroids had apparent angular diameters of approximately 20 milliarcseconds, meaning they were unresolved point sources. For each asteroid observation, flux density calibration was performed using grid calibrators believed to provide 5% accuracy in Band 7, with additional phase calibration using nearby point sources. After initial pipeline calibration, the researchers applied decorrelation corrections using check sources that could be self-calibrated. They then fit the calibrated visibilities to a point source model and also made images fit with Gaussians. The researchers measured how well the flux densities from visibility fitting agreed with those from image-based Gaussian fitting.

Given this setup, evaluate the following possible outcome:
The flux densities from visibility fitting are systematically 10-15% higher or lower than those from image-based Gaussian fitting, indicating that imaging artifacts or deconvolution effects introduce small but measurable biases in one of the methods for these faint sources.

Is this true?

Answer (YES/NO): NO